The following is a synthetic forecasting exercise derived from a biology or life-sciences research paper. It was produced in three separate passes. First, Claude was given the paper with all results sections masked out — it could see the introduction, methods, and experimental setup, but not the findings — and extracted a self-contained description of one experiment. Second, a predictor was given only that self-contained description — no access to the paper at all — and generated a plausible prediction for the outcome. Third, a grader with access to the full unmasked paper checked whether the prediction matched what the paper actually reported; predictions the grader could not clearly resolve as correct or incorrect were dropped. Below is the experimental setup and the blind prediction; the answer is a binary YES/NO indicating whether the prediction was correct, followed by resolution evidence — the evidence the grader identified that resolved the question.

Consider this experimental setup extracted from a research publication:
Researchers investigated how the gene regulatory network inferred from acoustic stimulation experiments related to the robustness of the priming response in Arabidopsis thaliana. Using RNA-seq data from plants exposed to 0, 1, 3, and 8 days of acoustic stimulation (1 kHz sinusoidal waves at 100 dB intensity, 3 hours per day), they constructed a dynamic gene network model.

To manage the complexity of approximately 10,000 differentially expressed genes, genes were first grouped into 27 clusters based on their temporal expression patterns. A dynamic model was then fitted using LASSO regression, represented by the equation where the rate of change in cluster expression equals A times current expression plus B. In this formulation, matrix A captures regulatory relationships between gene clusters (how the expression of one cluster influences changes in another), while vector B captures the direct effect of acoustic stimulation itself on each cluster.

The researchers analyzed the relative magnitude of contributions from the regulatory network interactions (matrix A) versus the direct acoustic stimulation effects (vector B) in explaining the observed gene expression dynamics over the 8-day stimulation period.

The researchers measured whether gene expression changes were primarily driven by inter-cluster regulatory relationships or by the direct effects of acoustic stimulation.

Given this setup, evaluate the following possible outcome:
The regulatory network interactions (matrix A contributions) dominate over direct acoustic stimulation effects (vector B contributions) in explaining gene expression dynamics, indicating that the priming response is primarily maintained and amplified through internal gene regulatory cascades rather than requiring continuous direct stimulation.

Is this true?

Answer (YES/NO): YES